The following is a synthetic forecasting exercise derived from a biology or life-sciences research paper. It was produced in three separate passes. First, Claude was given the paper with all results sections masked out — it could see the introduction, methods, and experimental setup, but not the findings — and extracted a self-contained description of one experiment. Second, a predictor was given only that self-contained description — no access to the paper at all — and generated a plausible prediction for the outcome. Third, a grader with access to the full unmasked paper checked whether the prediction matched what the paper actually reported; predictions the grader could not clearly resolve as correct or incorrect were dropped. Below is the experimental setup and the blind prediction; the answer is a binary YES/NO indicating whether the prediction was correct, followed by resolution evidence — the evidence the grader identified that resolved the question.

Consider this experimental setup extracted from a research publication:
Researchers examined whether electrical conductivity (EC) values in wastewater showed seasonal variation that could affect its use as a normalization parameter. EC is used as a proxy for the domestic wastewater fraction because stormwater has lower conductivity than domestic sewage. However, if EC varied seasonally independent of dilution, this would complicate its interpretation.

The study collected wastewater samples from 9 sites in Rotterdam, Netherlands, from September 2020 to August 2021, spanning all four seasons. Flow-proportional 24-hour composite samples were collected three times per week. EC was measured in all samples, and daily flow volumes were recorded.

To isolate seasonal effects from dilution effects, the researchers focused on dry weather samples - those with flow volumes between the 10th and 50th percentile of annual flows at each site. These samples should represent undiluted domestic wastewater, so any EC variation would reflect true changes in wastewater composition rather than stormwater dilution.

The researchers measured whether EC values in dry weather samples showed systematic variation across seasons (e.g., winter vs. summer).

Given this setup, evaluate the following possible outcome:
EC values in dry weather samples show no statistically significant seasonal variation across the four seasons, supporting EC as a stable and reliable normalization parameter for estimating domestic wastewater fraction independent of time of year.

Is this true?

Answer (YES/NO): NO